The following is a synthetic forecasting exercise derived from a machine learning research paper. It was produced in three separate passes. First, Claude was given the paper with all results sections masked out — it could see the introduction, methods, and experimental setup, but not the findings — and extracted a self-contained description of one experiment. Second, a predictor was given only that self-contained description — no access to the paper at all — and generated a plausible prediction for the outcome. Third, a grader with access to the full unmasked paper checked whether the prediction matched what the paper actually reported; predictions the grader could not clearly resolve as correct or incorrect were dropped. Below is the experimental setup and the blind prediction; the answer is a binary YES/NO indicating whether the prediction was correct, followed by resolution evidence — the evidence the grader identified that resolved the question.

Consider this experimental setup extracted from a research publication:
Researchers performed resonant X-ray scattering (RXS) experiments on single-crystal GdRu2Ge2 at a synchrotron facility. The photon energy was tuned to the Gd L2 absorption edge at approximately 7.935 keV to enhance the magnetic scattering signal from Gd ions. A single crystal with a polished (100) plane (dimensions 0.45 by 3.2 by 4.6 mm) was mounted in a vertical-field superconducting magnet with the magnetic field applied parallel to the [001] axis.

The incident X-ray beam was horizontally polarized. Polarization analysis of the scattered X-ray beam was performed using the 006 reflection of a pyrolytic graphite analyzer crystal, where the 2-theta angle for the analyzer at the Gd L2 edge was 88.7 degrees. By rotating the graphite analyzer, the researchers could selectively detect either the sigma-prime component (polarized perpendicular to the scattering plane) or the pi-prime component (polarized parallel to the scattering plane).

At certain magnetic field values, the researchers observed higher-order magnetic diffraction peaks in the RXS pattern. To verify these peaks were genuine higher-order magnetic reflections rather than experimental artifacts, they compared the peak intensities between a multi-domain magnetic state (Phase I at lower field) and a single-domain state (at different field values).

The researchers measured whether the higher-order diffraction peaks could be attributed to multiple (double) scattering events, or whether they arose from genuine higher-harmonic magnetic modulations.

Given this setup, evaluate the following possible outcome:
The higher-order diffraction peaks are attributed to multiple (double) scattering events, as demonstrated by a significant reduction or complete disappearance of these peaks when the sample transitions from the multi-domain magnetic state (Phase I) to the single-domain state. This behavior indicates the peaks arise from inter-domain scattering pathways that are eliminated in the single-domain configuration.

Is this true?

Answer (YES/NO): NO